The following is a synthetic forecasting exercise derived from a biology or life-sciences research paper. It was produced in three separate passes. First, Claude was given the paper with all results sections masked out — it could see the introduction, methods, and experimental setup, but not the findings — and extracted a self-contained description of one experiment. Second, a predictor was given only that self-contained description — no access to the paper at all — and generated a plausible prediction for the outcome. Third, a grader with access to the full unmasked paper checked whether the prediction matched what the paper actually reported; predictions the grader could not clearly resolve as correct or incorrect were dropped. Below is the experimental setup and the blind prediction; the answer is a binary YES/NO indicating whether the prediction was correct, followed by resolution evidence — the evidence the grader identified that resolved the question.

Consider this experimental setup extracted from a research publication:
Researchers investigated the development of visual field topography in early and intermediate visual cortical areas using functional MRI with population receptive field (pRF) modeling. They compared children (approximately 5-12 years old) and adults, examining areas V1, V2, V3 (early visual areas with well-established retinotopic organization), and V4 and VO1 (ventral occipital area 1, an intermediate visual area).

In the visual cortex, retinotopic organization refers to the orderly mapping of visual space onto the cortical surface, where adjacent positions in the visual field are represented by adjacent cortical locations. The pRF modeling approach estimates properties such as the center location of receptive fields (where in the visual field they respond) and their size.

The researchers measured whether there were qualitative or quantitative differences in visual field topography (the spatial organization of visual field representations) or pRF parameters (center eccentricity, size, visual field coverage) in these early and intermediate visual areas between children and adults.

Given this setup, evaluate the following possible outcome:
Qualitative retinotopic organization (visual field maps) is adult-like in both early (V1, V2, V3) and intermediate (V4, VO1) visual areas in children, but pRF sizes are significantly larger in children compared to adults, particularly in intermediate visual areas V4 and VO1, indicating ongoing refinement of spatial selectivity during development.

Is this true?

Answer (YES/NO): NO